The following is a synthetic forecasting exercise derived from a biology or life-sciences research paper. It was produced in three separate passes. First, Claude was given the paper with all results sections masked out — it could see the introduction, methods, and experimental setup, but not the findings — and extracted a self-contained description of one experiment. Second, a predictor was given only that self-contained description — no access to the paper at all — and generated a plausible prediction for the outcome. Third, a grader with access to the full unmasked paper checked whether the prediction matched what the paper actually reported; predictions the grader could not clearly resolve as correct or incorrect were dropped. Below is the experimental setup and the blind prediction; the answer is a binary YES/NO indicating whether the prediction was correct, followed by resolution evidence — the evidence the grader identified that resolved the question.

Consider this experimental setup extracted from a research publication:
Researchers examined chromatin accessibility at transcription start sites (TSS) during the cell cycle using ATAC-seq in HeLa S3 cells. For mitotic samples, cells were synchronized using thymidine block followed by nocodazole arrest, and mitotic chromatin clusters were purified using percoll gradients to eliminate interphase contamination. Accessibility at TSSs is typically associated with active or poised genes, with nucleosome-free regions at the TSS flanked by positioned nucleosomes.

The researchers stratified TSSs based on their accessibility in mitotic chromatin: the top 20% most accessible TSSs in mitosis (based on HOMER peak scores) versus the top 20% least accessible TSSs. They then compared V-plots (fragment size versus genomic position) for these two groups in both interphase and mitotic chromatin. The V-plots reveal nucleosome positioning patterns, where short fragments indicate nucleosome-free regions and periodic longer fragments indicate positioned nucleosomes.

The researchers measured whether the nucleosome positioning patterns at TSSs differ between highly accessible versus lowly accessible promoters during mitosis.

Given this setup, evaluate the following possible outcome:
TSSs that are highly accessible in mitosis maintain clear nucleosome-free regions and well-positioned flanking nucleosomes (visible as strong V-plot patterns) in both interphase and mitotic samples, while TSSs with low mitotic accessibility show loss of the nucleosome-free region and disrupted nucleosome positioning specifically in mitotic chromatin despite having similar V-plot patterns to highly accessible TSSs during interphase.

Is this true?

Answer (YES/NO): YES